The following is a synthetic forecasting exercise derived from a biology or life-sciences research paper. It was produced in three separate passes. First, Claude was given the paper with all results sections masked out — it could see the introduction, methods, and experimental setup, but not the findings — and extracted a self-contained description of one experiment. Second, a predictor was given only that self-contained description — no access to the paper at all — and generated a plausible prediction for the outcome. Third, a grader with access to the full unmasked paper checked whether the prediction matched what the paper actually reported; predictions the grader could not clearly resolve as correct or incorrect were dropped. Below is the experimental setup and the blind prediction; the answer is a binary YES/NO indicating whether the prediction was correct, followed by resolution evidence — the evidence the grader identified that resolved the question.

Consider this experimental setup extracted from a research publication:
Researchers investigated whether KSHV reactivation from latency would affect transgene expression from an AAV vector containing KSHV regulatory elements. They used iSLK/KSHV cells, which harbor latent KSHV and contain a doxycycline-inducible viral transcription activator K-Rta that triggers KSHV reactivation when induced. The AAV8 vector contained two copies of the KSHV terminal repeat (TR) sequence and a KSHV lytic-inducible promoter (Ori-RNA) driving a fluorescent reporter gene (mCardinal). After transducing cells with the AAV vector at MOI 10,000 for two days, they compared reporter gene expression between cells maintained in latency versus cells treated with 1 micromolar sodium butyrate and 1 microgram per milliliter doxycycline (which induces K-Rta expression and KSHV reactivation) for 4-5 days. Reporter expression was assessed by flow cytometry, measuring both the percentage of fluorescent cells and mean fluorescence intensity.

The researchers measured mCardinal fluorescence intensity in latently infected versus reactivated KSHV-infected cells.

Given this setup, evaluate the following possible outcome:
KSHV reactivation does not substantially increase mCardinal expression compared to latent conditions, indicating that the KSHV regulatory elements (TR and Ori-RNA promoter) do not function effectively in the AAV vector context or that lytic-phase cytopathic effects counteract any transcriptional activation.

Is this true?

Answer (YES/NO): NO